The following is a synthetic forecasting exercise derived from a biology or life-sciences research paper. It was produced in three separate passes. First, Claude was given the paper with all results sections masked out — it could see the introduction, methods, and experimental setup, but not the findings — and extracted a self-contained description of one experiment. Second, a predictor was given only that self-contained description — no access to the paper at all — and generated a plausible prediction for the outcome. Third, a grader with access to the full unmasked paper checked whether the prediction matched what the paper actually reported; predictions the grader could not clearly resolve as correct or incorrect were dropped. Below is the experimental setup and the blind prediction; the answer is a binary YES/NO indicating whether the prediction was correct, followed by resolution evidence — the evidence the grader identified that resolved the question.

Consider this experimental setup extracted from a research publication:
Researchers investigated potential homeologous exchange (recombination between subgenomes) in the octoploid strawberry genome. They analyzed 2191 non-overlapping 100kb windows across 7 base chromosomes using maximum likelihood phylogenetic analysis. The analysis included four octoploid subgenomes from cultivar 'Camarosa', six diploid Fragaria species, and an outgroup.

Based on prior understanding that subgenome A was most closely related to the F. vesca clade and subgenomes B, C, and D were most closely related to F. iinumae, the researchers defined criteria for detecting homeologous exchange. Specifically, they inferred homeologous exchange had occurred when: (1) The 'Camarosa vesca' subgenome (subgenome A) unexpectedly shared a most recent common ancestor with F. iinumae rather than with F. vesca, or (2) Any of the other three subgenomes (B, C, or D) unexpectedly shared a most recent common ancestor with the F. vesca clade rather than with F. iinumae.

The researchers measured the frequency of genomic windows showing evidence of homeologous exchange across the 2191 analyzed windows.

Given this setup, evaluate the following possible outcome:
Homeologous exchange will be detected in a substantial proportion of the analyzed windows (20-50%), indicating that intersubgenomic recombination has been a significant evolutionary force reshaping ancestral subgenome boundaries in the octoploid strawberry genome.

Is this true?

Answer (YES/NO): NO